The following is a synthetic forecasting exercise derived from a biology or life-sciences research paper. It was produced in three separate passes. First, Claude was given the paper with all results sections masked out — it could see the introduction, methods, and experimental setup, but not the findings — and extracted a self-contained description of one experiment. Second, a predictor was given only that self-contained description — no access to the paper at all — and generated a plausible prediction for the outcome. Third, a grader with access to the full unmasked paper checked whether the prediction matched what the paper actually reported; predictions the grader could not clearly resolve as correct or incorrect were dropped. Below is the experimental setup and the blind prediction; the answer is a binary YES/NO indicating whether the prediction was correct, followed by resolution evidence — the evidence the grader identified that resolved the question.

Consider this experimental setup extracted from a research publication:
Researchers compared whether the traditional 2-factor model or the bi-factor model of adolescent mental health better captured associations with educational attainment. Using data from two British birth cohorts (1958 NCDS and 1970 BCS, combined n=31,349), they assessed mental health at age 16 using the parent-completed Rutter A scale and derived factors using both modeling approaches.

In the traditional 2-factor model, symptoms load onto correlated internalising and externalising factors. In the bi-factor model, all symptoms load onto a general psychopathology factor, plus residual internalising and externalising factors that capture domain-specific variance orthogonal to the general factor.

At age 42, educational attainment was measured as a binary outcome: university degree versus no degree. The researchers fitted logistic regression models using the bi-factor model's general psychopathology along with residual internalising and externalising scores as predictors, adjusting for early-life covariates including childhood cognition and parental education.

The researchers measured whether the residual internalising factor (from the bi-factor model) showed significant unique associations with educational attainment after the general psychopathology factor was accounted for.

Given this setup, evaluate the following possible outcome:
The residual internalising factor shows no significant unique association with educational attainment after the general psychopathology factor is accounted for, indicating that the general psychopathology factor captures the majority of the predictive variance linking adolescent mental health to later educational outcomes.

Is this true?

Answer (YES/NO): NO